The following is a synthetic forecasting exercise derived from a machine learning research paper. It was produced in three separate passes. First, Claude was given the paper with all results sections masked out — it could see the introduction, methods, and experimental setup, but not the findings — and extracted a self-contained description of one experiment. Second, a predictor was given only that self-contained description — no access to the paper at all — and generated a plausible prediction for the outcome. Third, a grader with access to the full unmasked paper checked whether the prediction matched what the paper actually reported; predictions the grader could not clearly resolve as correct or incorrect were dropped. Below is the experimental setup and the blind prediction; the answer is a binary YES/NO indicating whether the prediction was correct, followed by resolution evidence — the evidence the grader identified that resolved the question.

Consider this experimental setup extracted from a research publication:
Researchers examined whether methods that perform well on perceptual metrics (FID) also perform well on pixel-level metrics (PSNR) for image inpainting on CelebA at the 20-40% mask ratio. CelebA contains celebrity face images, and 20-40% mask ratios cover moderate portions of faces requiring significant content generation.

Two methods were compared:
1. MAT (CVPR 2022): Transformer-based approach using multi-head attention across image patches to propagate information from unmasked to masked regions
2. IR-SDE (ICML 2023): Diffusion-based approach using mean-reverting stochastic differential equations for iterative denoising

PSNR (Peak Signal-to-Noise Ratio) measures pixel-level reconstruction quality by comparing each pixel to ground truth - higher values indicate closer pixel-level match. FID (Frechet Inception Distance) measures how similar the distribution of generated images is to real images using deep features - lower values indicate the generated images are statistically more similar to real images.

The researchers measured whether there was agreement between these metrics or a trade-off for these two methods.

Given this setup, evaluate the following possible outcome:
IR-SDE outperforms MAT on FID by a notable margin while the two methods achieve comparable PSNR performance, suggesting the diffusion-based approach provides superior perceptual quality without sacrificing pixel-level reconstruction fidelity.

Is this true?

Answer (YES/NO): NO